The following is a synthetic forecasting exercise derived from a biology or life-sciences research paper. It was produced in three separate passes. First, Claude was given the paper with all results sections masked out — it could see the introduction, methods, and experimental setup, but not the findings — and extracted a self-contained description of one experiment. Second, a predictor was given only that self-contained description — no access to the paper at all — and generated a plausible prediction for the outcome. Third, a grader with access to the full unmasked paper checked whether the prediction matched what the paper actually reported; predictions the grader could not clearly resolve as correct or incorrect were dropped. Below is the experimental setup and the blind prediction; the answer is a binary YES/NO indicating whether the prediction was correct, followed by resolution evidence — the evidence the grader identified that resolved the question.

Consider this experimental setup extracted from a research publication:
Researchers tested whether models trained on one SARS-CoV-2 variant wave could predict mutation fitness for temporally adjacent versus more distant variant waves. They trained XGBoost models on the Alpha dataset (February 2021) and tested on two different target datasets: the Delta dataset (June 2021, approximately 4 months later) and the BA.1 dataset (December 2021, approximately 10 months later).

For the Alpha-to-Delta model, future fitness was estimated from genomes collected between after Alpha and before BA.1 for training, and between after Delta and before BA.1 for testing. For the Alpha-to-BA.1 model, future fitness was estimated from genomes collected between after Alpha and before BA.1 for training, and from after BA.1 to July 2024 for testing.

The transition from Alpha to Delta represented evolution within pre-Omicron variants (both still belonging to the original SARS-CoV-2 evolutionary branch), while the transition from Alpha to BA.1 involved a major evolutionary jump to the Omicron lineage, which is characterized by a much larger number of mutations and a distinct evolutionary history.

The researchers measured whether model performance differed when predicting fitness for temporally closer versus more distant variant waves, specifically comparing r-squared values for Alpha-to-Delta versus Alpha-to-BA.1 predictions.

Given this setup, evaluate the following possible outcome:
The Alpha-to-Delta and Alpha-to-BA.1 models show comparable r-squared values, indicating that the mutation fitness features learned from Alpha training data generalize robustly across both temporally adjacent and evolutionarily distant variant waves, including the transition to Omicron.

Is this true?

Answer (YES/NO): YES